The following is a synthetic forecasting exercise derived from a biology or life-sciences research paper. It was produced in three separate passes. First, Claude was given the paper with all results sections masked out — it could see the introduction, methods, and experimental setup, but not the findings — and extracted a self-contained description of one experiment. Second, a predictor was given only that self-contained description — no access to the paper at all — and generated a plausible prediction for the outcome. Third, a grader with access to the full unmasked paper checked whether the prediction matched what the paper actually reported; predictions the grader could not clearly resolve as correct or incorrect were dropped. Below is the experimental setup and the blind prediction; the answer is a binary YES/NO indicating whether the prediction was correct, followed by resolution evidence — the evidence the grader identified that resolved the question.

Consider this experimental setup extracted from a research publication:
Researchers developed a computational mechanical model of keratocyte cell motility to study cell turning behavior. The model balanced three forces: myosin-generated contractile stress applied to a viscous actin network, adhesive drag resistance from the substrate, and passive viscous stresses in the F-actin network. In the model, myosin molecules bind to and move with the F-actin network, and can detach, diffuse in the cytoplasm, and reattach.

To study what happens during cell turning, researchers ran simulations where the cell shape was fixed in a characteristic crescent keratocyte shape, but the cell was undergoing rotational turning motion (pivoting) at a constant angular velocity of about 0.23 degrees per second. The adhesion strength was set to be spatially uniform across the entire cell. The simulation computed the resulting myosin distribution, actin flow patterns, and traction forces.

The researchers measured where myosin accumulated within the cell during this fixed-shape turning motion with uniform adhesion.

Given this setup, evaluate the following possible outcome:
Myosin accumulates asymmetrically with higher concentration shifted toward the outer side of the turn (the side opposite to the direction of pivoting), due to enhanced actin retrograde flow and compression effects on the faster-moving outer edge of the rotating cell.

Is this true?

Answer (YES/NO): YES